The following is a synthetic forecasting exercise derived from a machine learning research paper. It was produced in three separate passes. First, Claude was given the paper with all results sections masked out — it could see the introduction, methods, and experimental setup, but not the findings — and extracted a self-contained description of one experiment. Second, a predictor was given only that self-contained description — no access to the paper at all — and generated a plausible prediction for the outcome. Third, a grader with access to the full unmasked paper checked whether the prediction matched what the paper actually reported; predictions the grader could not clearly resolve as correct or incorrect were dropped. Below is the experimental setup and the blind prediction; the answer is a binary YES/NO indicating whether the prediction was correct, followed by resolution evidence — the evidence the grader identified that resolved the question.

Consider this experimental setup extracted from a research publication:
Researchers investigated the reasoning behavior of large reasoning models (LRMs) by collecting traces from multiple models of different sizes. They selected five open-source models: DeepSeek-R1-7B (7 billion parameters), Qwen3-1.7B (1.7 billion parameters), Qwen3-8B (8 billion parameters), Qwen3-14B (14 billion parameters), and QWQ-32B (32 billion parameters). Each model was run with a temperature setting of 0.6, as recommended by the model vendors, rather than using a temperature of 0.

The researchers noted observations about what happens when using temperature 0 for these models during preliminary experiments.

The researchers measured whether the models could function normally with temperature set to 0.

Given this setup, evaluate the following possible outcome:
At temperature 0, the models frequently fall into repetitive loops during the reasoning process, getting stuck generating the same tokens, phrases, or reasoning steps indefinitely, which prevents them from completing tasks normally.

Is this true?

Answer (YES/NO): YES